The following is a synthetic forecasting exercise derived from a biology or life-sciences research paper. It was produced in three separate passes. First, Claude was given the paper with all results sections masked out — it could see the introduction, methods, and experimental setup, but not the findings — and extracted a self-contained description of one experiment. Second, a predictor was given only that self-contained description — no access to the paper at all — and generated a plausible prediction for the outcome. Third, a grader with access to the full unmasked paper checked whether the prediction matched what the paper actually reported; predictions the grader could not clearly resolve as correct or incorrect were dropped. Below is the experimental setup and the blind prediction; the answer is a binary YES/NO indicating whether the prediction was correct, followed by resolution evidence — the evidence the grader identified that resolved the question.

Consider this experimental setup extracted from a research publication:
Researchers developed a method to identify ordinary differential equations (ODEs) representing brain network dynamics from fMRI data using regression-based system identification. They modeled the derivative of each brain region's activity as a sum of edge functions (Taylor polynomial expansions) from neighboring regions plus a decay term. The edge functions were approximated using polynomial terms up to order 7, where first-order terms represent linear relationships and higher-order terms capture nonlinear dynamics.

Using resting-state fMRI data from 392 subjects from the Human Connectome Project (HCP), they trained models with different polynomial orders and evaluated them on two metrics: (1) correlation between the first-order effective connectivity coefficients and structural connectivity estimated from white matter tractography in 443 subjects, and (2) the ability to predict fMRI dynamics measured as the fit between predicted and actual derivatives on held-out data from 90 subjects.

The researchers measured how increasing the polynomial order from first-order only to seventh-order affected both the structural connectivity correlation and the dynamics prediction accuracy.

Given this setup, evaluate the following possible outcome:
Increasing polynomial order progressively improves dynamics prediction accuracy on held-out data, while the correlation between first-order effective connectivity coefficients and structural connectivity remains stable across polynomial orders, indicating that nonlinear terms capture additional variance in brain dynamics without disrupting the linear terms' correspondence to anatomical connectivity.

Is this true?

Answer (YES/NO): NO